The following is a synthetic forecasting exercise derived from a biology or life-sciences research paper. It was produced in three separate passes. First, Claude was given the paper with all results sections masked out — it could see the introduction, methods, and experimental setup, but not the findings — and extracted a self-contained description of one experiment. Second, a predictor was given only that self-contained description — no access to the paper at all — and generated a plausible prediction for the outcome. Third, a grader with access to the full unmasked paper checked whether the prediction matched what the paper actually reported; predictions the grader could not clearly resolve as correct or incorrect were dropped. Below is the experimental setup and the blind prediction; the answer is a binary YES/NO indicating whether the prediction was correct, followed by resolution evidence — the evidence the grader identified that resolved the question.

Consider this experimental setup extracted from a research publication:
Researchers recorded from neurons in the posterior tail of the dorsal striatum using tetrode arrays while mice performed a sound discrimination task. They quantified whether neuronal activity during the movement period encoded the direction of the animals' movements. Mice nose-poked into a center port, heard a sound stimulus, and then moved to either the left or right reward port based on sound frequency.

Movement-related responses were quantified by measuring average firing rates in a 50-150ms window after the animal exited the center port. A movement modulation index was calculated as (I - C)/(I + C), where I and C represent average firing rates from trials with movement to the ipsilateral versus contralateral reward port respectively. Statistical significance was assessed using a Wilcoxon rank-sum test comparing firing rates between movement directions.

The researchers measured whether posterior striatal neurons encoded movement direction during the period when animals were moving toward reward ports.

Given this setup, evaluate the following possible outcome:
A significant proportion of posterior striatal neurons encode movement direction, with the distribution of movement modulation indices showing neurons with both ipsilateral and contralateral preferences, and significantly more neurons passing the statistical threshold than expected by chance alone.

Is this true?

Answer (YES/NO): YES